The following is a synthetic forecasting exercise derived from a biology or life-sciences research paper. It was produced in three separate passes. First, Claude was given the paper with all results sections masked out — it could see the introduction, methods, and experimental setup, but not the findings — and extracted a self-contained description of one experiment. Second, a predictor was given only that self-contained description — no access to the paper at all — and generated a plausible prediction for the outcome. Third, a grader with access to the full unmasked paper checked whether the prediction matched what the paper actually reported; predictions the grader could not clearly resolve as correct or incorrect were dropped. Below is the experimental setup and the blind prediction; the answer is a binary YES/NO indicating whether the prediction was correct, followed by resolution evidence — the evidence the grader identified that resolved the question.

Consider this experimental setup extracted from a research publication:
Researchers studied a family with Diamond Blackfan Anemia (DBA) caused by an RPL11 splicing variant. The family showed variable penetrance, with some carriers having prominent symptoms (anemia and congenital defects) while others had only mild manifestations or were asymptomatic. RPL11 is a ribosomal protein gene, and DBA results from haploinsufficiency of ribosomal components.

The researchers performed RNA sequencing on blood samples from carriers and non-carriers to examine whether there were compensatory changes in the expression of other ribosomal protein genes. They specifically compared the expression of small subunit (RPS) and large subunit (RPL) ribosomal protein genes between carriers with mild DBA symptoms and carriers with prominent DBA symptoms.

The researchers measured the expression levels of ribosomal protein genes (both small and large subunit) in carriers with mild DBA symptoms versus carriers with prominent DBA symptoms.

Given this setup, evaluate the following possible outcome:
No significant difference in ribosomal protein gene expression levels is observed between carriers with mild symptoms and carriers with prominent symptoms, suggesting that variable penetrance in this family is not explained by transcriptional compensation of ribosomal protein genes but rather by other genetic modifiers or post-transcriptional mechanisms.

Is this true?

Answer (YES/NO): NO